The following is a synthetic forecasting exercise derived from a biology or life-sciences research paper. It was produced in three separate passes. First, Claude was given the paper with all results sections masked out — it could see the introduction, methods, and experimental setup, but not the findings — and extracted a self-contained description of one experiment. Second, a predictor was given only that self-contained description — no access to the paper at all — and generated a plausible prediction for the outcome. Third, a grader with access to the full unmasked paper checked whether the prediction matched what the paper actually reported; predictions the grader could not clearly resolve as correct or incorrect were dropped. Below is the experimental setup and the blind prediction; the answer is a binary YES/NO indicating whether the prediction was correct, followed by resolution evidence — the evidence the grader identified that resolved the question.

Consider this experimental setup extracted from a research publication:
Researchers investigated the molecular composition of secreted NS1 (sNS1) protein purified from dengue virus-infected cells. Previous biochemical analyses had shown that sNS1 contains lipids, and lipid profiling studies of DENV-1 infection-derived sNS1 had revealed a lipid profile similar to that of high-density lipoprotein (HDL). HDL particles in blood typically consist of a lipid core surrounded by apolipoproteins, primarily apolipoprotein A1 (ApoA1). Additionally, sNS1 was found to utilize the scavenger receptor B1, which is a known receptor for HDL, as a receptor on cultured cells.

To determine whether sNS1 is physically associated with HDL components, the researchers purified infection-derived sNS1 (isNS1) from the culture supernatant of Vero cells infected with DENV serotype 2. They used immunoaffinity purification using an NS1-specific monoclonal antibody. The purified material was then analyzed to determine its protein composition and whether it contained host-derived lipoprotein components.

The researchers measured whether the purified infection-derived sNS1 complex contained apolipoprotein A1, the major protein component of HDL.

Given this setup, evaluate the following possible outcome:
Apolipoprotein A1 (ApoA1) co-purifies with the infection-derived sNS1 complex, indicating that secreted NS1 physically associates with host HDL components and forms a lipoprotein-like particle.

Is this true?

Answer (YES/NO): YES